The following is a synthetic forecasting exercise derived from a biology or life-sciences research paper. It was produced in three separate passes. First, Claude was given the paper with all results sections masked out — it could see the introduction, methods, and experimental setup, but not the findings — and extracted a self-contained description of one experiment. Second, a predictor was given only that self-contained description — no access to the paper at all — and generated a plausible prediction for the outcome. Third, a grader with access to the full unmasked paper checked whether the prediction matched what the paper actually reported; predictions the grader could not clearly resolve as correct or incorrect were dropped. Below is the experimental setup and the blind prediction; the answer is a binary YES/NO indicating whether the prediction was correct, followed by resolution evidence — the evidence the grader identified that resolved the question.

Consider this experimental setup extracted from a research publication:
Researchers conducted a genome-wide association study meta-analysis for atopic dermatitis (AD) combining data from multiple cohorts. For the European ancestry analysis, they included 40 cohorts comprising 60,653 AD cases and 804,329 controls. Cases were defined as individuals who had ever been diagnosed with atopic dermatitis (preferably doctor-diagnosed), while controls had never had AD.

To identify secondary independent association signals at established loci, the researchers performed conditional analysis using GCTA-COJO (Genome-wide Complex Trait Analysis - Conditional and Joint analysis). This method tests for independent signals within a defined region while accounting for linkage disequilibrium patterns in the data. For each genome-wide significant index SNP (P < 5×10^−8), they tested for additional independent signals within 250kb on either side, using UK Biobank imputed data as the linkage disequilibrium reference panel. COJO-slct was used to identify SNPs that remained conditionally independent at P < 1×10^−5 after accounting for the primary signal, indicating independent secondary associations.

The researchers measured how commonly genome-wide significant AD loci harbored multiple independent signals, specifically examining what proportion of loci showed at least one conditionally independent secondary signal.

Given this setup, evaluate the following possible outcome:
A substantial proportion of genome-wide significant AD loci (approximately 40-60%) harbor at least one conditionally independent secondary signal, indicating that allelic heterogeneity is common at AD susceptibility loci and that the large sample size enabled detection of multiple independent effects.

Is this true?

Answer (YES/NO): NO